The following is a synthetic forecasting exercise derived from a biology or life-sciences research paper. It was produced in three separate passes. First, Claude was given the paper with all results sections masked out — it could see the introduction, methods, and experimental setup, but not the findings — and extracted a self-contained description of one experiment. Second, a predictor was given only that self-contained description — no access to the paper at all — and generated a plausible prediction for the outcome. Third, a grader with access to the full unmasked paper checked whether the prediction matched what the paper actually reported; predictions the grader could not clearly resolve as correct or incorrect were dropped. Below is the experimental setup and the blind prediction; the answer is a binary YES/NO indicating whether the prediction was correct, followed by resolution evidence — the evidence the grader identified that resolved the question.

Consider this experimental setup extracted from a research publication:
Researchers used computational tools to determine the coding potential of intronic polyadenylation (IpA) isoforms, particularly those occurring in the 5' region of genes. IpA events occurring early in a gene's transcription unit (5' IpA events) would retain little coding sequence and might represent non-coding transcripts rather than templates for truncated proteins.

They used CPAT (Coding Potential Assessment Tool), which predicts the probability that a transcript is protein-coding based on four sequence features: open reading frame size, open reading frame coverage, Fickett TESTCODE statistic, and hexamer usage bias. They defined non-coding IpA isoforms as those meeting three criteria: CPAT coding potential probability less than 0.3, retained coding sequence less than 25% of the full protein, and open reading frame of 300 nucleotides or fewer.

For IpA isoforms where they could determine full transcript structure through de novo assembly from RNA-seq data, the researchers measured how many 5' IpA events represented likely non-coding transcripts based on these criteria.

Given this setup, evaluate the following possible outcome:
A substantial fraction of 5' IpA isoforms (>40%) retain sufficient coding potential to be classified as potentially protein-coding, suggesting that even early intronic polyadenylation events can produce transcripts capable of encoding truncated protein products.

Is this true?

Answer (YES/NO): YES